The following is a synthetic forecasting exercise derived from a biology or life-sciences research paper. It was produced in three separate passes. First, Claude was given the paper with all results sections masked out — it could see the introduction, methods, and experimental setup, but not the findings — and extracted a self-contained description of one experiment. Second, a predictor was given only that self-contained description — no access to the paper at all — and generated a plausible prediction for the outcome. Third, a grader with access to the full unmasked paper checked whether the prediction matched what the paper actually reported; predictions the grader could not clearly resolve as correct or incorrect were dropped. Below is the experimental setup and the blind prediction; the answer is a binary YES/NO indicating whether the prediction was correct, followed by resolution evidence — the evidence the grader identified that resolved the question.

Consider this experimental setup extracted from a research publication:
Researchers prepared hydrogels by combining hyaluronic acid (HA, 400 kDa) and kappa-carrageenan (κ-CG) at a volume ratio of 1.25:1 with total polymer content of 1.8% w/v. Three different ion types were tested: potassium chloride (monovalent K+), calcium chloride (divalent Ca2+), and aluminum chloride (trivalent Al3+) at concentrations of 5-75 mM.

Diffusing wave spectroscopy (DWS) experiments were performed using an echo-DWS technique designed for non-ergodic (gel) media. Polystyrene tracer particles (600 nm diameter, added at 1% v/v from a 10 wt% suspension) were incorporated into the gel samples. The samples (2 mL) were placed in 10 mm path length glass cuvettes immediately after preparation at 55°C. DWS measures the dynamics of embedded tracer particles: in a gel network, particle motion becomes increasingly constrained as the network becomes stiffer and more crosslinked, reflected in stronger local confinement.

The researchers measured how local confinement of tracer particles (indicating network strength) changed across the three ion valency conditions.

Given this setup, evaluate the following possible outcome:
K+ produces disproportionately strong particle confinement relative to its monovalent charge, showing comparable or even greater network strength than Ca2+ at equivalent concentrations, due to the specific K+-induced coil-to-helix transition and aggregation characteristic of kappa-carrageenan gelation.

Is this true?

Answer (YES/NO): NO